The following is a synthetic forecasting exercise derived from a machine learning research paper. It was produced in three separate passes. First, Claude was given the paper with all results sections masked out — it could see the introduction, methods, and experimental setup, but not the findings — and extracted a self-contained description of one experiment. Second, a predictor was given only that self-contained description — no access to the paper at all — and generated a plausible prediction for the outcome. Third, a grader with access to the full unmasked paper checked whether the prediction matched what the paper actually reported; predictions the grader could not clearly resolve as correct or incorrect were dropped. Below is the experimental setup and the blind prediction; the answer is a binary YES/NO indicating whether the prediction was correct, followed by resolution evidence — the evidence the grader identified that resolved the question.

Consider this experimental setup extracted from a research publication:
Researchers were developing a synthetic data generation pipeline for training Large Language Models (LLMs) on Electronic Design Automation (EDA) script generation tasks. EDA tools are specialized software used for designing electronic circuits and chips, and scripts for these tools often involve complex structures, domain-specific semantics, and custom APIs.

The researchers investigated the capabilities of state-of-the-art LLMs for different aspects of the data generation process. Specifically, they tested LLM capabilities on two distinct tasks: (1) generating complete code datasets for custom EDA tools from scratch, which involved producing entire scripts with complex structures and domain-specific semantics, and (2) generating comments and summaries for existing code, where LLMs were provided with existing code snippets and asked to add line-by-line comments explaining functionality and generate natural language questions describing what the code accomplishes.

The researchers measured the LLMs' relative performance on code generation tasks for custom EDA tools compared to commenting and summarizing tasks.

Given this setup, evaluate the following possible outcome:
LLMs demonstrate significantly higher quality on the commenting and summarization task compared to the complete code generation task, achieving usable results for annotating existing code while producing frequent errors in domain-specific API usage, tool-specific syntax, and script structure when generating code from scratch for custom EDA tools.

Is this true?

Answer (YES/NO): YES